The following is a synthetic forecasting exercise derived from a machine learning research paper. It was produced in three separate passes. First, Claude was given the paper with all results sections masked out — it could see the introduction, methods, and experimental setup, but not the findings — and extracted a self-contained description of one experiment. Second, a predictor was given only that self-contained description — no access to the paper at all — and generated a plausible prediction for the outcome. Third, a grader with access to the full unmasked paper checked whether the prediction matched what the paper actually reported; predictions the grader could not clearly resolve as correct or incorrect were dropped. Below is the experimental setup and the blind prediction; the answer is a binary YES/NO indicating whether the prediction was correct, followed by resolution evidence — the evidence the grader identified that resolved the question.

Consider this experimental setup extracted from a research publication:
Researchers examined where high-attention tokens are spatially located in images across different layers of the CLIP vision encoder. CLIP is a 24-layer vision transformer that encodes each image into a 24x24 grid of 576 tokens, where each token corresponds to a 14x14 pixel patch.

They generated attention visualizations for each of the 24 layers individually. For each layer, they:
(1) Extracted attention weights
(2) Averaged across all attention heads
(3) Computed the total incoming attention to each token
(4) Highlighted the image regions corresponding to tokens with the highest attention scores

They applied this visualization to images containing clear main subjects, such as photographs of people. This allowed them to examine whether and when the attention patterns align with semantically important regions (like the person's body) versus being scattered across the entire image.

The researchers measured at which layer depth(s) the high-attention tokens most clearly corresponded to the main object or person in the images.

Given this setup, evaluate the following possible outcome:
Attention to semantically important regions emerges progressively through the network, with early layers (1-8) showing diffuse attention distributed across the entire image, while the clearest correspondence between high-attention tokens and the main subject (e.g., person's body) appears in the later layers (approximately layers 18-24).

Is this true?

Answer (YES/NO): NO